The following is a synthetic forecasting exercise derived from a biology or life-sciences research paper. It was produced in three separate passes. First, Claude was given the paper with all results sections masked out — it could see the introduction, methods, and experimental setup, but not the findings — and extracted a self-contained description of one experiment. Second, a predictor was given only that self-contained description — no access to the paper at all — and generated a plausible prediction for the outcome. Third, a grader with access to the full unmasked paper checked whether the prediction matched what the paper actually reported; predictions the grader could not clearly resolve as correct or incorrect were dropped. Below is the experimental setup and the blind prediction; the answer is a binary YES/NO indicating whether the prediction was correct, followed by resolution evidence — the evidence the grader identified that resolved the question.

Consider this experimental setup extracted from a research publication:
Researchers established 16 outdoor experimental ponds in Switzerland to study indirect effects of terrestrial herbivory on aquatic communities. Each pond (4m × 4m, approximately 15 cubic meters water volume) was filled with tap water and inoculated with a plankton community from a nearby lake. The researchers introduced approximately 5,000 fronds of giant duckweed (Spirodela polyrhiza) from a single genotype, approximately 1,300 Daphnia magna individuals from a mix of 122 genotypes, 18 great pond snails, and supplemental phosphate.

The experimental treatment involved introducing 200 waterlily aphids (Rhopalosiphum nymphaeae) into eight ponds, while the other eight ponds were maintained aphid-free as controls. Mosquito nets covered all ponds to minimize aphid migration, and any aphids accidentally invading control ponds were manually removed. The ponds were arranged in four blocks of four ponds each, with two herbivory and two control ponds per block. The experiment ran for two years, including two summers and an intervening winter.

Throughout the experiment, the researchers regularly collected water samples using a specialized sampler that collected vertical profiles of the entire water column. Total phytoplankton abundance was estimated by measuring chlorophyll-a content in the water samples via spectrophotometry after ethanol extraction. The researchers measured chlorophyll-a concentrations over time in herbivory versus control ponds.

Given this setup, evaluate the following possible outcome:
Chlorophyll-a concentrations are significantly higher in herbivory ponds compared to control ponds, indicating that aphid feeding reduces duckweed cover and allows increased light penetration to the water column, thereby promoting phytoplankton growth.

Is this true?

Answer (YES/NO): YES